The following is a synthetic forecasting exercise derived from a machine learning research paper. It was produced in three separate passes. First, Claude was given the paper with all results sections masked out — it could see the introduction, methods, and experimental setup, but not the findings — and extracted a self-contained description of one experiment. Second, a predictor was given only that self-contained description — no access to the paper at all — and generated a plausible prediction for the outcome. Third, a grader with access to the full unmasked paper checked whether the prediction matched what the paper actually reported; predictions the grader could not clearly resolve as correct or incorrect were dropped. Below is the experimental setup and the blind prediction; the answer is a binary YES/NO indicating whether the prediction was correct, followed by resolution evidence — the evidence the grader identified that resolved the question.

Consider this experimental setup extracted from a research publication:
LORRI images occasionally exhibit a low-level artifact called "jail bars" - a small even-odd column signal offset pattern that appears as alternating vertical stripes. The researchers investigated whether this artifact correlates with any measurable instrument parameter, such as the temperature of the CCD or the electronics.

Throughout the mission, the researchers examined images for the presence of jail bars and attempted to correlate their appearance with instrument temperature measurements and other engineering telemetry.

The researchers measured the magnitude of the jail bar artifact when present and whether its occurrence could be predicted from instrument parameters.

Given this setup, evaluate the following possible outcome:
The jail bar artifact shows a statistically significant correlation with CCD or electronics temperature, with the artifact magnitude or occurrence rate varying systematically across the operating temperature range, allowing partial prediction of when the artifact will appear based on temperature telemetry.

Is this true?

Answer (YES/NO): NO